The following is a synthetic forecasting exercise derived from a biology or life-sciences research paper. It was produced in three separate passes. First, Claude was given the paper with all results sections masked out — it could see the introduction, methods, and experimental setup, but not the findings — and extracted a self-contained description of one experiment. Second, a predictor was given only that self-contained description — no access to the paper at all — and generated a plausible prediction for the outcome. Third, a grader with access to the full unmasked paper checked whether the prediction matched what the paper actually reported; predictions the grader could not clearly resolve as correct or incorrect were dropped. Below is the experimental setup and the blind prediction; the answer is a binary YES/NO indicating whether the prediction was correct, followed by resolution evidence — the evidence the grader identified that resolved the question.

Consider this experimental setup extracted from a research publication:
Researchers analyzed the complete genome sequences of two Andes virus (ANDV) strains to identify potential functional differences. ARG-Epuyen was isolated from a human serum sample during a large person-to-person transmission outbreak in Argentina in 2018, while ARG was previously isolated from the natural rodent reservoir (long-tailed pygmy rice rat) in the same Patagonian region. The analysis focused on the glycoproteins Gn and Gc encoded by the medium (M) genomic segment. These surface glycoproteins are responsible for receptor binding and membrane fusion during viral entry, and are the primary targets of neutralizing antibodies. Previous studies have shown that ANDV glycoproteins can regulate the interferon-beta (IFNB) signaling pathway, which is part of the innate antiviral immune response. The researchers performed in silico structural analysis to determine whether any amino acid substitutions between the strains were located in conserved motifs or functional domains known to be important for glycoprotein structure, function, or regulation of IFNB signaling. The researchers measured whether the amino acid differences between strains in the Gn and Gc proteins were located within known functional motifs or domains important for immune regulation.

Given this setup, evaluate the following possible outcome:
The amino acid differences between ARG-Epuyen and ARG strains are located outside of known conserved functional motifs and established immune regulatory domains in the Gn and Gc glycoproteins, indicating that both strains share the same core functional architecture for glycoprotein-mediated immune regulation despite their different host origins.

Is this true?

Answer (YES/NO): YES